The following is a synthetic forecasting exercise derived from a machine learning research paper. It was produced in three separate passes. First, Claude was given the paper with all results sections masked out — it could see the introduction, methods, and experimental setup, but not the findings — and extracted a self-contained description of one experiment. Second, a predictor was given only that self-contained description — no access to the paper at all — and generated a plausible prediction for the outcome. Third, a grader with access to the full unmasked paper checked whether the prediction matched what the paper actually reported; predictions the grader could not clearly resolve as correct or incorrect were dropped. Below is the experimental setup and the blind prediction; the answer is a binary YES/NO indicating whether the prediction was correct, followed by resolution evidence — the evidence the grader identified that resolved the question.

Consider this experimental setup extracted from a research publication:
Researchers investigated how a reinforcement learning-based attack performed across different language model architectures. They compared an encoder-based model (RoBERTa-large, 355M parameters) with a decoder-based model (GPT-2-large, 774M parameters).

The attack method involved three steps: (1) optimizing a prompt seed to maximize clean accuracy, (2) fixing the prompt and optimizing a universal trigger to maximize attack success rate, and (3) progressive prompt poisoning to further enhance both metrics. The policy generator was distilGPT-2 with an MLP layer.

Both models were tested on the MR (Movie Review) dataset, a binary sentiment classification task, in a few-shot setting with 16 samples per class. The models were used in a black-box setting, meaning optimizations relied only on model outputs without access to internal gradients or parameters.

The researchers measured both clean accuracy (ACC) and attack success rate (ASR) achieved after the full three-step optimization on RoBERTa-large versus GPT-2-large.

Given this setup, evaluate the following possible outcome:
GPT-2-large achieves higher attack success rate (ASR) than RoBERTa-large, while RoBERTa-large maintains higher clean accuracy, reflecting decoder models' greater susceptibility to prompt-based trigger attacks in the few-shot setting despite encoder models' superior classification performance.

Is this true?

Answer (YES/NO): YES